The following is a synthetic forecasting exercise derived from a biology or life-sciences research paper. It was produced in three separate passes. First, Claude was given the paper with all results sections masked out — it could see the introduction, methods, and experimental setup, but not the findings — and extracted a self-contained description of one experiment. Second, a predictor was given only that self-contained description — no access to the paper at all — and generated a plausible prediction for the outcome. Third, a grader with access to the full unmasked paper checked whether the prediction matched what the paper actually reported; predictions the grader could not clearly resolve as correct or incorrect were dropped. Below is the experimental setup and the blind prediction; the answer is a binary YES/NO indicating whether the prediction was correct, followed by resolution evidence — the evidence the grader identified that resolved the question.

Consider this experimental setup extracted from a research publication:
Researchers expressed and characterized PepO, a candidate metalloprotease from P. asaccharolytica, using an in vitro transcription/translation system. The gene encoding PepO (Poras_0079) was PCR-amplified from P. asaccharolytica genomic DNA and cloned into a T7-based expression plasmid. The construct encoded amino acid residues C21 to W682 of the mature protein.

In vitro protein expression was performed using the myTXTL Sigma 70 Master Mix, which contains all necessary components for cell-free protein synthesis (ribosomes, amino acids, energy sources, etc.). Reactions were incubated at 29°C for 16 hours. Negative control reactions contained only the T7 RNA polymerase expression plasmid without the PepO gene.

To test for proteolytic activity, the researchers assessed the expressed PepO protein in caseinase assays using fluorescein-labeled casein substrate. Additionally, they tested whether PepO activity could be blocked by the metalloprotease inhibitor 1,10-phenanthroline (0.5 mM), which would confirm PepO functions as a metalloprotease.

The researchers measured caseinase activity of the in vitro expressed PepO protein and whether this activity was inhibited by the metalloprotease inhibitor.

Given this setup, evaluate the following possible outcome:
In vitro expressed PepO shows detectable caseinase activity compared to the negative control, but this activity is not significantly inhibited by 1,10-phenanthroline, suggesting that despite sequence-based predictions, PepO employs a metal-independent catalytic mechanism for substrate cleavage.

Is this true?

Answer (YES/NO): NO